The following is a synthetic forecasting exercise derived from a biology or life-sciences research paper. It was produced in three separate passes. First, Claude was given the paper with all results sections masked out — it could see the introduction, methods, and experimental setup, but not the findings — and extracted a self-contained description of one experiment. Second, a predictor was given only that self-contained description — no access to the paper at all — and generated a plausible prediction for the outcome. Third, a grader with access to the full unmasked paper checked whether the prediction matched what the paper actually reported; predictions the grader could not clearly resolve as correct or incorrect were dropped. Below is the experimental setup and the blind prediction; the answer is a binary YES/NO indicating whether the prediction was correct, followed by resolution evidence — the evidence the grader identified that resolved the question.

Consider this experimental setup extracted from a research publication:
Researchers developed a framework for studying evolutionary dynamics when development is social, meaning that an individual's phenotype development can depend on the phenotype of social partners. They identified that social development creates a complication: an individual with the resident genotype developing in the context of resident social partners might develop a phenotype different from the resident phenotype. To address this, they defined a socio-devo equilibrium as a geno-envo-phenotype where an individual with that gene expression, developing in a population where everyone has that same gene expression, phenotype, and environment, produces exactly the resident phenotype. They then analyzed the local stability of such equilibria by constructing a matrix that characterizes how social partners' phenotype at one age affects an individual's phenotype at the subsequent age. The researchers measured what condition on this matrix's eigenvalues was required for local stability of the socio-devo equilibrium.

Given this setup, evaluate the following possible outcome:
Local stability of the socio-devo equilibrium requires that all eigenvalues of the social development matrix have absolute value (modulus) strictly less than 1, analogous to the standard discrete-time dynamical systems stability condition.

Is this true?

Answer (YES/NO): YES